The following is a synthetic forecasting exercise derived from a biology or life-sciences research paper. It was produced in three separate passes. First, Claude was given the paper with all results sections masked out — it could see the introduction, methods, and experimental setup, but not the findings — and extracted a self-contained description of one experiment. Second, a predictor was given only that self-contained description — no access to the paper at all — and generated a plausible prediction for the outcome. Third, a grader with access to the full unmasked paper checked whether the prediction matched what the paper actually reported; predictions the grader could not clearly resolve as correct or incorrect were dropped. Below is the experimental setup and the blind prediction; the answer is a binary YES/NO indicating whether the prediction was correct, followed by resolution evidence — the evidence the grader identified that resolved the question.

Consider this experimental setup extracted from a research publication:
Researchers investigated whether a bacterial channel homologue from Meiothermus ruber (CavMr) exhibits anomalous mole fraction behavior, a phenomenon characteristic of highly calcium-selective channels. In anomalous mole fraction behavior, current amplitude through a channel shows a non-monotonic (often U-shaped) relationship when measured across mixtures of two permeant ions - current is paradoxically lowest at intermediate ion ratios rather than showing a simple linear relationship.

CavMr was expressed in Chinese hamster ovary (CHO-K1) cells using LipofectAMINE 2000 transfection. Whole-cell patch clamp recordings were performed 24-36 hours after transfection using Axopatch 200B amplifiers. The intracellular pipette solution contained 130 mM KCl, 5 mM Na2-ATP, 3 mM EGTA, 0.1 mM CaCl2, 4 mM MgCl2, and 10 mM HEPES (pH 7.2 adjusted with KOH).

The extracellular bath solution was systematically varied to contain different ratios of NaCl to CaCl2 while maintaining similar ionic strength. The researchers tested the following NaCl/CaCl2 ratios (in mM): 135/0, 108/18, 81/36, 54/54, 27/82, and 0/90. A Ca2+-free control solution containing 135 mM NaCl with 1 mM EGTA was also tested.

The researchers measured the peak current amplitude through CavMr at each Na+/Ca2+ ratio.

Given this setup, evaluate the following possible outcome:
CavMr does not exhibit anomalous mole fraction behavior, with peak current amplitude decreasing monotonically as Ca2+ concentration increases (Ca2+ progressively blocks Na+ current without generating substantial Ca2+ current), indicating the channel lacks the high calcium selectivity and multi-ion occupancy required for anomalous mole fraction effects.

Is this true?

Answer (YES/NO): NO